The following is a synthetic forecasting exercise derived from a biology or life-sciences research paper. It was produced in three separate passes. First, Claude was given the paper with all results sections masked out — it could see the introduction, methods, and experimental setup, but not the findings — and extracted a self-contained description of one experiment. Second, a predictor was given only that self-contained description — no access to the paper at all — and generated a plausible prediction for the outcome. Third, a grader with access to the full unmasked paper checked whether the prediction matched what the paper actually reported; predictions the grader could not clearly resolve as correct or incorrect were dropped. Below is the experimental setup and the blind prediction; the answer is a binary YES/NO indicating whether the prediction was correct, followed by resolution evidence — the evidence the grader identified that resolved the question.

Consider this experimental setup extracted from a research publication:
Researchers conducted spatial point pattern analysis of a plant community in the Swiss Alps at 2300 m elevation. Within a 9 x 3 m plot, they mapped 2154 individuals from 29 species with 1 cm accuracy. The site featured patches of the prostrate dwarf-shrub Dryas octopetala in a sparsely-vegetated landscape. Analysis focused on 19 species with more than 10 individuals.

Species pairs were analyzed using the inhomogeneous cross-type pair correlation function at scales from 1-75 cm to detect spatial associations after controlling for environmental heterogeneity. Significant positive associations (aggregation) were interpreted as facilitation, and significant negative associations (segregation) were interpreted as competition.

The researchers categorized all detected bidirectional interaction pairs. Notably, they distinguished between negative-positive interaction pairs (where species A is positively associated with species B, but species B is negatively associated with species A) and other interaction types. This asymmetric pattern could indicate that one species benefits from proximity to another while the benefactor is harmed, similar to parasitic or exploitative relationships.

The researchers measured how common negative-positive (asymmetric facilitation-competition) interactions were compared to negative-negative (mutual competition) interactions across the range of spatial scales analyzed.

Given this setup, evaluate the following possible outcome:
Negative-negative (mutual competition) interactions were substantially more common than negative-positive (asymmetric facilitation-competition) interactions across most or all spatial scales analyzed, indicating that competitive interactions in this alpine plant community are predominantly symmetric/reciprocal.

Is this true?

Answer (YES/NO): NO